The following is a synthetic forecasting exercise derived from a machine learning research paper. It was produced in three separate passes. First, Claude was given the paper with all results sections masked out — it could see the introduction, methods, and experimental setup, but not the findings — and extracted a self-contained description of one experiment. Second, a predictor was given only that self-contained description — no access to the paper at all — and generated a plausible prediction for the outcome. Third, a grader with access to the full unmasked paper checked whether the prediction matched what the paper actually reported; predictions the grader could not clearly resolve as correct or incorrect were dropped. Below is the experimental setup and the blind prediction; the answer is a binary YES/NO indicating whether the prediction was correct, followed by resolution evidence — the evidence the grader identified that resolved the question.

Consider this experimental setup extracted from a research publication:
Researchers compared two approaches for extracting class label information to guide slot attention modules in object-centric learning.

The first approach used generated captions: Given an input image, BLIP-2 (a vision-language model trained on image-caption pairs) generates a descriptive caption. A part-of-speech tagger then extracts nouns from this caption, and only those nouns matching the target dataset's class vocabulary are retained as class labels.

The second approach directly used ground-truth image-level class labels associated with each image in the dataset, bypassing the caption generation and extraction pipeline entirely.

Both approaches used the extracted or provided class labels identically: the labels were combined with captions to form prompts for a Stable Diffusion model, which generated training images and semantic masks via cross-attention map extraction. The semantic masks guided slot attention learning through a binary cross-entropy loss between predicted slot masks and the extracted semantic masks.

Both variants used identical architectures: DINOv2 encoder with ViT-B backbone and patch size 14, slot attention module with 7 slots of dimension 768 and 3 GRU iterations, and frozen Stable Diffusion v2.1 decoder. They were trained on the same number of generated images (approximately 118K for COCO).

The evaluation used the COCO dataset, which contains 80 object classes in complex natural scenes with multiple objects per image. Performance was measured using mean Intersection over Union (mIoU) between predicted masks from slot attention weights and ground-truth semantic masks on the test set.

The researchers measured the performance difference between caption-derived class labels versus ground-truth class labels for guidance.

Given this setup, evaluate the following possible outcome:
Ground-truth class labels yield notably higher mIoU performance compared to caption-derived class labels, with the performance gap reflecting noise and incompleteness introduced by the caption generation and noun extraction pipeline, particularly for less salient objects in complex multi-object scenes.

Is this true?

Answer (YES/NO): NO